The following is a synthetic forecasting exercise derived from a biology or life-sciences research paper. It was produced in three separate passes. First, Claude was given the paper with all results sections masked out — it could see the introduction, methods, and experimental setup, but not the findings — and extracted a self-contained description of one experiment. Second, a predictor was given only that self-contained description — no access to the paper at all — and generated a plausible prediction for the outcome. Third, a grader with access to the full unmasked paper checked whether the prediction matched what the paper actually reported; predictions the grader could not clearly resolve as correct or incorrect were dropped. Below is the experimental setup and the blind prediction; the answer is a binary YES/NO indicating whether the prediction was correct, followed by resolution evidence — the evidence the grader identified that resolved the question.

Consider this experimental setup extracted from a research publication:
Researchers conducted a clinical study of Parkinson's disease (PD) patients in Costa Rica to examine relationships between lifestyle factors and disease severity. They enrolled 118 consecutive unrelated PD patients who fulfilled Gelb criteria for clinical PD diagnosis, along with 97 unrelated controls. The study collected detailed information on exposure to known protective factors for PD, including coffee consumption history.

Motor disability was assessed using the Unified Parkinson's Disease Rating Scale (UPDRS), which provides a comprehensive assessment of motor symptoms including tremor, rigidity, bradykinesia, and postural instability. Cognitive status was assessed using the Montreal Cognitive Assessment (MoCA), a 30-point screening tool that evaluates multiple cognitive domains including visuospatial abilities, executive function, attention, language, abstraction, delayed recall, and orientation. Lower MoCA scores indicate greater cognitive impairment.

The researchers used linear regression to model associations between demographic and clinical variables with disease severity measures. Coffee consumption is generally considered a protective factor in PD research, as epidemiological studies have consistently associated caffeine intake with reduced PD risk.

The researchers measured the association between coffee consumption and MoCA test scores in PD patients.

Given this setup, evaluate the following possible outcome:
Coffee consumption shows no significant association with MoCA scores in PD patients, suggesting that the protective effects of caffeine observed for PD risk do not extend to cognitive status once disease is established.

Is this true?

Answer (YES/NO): NO